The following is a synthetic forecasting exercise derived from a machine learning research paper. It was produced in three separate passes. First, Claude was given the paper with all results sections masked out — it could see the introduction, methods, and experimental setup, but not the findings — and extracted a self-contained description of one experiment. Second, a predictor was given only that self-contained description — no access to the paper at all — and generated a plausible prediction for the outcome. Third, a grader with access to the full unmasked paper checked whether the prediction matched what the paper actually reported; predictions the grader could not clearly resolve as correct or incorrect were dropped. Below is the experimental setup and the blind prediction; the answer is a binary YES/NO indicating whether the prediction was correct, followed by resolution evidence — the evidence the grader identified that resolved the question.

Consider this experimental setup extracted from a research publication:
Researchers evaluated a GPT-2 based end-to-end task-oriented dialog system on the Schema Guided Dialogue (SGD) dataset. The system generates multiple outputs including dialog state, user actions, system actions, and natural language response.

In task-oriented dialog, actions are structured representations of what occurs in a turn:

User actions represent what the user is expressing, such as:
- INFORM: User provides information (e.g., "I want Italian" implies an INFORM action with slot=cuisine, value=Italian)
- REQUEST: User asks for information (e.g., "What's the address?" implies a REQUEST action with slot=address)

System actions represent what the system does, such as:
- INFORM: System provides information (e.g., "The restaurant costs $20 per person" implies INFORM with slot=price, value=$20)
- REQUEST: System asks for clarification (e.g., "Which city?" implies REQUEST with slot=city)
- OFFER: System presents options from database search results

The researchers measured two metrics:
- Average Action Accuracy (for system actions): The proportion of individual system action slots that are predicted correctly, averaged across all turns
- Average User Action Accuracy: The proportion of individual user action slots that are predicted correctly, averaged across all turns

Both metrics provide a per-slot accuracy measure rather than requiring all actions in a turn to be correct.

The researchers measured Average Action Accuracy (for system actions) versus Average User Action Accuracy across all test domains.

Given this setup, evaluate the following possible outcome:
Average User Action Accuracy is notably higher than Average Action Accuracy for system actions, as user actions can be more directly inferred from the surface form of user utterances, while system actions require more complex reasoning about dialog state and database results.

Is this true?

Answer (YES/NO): YES